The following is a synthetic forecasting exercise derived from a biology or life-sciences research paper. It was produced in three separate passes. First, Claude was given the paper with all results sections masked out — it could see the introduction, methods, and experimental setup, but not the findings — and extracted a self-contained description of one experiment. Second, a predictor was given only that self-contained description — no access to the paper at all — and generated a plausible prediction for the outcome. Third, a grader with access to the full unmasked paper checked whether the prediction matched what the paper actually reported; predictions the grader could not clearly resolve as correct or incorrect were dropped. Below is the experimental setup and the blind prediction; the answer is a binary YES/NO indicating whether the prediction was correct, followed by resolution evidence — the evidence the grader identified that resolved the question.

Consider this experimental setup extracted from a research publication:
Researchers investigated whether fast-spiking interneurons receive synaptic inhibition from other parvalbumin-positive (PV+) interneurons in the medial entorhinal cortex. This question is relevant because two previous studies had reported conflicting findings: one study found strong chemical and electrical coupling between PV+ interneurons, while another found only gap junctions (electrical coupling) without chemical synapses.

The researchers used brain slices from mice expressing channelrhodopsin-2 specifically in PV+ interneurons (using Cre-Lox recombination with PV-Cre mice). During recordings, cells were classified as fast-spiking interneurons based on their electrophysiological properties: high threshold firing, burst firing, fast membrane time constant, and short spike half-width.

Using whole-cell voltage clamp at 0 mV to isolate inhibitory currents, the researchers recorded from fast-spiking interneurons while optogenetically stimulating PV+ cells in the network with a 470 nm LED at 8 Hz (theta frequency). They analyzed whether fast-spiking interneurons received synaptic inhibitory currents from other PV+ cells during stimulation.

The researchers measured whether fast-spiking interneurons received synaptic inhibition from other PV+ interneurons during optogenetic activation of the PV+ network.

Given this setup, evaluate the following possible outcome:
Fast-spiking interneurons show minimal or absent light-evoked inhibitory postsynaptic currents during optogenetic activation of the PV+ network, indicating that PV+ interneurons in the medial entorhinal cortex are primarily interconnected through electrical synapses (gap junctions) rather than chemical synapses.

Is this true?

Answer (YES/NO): NO